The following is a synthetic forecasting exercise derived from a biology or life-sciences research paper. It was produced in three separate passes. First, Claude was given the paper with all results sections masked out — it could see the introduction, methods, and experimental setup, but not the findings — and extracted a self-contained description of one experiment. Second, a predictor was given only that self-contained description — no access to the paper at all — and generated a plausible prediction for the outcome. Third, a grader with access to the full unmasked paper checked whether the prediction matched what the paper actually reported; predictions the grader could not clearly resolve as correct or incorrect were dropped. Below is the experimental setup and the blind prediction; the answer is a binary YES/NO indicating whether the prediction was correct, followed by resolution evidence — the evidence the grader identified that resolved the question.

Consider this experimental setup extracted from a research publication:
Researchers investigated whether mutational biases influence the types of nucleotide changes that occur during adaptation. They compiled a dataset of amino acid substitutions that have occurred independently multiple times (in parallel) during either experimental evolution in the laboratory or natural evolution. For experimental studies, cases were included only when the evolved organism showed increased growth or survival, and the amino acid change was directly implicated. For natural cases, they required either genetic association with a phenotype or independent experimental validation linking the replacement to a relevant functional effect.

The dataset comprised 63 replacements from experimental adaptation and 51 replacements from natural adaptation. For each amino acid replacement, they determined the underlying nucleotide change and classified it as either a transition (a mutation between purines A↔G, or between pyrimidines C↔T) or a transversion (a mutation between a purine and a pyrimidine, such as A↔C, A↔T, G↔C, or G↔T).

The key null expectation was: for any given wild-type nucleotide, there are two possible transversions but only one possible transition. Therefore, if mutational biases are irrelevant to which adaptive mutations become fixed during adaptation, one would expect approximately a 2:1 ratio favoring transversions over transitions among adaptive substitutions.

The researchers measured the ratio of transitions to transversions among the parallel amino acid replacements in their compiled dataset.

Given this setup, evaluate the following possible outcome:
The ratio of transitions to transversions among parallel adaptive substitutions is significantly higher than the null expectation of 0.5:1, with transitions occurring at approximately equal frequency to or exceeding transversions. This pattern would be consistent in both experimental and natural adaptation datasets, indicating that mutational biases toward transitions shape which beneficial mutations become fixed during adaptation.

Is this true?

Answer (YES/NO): YES